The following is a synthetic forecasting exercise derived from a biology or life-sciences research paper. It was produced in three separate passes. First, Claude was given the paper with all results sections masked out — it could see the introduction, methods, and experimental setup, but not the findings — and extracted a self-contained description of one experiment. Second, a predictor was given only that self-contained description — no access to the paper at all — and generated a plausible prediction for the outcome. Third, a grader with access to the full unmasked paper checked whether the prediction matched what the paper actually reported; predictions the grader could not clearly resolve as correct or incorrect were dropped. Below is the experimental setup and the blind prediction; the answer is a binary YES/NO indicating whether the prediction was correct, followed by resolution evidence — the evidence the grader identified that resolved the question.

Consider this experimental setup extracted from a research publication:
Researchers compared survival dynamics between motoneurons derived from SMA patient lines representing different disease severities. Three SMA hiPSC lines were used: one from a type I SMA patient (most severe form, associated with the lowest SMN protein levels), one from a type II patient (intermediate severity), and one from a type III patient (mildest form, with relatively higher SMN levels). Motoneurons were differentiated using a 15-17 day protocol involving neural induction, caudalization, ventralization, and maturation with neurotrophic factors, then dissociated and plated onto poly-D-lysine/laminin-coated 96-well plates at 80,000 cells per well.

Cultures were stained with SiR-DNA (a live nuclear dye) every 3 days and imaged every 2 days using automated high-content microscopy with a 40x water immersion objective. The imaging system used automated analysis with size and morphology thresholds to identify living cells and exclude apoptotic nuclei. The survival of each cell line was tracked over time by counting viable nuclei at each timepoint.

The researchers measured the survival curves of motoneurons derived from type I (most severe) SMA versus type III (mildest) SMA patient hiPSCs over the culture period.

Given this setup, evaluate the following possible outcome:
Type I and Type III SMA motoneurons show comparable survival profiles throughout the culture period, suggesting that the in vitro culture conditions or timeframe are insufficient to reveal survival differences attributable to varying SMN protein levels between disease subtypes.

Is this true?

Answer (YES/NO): NO